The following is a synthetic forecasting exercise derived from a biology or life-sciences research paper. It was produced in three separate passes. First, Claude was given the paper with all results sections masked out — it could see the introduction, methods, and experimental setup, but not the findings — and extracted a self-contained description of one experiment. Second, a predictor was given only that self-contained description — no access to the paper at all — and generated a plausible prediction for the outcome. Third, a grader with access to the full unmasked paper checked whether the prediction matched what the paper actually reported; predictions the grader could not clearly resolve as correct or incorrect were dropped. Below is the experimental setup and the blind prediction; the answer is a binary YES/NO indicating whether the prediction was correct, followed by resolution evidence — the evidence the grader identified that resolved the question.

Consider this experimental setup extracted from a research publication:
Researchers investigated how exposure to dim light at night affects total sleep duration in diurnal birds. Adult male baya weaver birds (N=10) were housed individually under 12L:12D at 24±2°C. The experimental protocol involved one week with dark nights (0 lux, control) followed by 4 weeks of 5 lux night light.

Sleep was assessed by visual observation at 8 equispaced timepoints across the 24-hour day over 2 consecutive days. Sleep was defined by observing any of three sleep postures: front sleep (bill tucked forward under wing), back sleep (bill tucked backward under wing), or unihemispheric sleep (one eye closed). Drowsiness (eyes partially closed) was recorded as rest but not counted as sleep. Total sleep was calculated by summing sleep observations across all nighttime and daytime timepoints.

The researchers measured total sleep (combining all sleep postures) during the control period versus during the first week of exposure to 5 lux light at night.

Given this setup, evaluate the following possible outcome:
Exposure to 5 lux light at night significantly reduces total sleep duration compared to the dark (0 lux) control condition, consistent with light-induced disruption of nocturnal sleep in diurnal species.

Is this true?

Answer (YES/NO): YES